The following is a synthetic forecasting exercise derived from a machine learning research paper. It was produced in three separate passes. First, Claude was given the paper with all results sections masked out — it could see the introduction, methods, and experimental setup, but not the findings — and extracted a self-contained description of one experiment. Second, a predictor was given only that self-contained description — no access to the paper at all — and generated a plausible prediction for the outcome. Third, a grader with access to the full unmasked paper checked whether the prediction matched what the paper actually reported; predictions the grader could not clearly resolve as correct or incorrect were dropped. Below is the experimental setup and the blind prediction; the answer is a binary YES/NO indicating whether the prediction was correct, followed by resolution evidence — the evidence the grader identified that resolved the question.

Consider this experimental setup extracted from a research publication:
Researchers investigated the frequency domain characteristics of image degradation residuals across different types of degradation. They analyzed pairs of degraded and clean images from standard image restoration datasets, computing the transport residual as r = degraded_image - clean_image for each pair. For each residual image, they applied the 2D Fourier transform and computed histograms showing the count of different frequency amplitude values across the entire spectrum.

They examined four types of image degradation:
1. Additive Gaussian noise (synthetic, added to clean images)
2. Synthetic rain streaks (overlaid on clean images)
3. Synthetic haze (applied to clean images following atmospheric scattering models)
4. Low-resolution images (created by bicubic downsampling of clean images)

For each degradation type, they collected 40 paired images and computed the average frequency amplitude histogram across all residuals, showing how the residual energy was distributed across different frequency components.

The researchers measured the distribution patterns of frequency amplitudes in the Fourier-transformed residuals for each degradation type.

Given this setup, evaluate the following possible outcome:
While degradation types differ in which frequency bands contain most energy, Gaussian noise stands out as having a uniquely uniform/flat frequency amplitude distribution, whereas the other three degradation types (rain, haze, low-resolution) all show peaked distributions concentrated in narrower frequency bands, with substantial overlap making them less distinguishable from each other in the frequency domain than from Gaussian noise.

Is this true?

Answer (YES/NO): NO